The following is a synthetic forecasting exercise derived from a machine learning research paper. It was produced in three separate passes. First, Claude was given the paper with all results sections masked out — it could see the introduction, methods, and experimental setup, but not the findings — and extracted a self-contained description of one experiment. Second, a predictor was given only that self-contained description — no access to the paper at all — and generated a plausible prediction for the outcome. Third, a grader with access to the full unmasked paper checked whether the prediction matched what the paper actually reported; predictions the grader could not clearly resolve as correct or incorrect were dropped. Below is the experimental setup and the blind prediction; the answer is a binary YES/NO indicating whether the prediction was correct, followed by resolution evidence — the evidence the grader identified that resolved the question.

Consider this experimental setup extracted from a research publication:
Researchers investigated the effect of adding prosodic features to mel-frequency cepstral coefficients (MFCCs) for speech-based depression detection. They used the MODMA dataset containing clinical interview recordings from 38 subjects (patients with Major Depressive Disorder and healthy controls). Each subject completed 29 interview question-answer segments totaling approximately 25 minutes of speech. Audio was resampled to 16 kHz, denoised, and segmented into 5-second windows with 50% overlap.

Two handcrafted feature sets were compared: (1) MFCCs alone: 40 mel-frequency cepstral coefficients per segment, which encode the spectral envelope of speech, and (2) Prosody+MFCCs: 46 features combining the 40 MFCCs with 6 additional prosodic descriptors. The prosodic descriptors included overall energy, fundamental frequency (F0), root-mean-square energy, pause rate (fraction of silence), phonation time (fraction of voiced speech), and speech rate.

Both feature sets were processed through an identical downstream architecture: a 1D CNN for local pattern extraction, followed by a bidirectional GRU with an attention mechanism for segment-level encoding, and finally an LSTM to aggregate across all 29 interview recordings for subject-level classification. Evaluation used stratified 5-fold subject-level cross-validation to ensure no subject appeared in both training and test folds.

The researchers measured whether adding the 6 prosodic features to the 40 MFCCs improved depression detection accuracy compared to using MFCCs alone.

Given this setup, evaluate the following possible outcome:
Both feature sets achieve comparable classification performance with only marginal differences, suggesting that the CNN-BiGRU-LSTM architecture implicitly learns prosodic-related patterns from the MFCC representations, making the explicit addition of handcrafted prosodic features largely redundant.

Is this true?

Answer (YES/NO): NO